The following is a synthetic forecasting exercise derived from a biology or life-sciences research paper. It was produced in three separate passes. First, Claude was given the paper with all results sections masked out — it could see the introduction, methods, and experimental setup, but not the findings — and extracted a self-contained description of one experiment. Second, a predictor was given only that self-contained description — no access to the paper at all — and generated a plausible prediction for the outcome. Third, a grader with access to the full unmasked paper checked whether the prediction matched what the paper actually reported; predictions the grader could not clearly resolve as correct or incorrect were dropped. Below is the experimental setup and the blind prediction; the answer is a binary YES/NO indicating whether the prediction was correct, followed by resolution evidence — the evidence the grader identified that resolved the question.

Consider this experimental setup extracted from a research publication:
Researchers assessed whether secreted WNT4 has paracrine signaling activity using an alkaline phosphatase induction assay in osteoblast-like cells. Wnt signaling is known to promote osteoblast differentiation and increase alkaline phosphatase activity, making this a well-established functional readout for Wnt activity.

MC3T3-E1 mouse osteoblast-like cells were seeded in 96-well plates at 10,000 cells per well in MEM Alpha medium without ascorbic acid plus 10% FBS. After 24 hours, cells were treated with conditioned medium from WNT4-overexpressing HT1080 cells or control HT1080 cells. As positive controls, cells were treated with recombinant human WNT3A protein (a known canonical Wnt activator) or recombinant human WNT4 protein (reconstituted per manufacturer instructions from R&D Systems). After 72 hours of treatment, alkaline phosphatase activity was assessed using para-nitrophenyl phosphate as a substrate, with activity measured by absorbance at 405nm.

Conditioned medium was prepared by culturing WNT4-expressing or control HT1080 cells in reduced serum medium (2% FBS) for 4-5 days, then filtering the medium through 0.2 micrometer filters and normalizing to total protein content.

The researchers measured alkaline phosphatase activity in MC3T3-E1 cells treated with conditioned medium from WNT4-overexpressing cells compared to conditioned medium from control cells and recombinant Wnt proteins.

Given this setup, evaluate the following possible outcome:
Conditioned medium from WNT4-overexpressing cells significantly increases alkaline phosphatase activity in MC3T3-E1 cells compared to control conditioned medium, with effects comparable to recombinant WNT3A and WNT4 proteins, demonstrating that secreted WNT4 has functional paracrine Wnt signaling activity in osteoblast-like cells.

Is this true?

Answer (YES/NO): NO